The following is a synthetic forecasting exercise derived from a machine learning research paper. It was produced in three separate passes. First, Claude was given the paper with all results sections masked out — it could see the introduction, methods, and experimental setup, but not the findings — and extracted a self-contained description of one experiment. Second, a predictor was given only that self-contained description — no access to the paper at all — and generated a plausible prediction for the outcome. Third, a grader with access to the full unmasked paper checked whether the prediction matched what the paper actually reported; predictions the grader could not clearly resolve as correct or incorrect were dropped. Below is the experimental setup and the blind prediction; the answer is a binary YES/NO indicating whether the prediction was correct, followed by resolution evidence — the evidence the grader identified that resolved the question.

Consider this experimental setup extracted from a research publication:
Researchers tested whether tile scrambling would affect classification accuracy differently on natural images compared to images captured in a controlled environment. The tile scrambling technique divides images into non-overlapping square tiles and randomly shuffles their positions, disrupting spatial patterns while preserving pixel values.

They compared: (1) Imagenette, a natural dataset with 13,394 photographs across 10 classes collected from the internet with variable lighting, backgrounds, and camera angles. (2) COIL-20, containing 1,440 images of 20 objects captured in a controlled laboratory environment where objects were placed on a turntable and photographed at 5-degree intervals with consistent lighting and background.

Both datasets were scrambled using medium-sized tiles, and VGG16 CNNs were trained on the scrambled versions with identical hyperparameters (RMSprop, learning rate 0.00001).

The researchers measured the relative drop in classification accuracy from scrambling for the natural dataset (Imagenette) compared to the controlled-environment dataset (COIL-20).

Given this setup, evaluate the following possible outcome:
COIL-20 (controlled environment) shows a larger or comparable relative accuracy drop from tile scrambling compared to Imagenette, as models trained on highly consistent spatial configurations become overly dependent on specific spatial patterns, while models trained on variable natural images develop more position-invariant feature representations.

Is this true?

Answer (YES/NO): YES